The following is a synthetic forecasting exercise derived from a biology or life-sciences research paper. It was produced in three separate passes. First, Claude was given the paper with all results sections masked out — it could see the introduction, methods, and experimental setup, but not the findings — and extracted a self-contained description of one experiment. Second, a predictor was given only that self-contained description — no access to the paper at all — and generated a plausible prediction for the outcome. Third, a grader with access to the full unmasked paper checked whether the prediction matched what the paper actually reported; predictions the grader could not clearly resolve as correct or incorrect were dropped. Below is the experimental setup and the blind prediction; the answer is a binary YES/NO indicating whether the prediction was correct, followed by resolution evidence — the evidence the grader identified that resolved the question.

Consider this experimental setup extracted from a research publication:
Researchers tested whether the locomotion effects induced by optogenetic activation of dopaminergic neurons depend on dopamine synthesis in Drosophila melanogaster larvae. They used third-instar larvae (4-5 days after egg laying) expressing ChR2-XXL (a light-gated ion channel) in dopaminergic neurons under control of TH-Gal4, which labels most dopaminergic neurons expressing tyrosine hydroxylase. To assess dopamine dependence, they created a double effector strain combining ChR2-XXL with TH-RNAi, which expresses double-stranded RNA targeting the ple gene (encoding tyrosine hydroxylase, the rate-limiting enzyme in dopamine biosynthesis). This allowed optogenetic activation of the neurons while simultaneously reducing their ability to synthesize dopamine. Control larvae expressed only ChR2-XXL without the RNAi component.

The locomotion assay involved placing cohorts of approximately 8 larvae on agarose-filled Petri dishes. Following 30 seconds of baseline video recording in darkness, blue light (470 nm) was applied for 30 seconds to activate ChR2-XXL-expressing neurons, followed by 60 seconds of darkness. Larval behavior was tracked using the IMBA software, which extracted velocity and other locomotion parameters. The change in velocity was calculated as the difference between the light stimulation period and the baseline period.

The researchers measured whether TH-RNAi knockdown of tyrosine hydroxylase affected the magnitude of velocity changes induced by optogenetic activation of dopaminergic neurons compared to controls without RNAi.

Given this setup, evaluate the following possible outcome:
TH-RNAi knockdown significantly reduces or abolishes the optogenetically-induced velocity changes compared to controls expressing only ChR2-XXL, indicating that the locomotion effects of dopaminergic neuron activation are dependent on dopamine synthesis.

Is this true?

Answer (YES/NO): NO